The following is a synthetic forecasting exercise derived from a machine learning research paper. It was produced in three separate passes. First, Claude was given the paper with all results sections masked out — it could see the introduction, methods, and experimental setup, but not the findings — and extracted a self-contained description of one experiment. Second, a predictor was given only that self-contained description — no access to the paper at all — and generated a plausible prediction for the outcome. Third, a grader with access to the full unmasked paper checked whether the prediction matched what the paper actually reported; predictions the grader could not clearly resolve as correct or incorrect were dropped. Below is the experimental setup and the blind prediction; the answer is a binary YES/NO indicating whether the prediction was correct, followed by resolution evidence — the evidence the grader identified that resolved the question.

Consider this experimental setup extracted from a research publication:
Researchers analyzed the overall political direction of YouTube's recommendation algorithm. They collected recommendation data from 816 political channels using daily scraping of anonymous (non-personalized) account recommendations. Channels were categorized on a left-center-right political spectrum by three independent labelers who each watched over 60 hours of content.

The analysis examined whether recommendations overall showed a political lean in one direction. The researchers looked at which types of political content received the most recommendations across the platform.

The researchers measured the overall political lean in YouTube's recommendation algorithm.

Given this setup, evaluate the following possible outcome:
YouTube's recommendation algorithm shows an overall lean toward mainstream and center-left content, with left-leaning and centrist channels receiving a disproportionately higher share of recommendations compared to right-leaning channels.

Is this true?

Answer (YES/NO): YES